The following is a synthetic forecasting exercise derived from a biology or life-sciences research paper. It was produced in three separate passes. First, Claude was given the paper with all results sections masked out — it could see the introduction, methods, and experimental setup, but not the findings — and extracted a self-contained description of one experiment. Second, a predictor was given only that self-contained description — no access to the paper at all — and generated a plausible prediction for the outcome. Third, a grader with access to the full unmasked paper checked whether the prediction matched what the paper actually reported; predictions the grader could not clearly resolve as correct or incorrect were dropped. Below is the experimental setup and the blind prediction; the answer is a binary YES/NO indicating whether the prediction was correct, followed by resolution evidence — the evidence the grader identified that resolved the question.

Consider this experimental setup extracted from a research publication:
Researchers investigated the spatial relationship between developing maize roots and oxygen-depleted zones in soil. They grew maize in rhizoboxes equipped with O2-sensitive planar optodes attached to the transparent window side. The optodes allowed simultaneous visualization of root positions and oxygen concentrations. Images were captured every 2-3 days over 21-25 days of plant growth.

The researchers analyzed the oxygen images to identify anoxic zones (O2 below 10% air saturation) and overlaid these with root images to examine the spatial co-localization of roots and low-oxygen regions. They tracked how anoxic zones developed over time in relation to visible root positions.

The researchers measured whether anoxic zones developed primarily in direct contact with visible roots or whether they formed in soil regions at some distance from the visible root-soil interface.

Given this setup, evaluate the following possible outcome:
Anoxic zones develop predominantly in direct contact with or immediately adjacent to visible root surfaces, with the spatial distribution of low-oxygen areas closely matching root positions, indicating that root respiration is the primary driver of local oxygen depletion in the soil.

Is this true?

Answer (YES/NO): YES